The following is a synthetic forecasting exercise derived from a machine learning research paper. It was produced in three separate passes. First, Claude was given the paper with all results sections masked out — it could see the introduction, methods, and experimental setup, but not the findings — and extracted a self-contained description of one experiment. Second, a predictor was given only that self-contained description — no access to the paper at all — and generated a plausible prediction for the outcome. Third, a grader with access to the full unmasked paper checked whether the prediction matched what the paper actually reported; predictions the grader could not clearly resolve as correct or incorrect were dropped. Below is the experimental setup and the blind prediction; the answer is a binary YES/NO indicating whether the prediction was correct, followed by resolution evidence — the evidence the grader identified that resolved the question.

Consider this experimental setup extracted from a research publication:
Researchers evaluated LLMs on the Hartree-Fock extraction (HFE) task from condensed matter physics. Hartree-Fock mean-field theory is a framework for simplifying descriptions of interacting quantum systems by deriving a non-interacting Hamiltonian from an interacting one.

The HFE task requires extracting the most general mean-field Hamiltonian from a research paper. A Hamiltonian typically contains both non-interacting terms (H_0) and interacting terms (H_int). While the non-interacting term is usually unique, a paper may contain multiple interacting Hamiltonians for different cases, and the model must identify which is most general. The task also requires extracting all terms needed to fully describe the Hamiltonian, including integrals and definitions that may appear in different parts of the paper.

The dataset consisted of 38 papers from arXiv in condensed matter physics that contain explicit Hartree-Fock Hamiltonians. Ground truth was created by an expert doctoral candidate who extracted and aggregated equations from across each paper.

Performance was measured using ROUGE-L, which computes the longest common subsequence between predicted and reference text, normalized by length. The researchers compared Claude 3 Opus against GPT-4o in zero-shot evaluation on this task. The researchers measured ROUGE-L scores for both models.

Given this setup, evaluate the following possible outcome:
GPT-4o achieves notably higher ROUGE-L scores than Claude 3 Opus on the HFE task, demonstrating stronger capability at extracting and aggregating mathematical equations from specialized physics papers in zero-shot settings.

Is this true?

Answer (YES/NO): NO